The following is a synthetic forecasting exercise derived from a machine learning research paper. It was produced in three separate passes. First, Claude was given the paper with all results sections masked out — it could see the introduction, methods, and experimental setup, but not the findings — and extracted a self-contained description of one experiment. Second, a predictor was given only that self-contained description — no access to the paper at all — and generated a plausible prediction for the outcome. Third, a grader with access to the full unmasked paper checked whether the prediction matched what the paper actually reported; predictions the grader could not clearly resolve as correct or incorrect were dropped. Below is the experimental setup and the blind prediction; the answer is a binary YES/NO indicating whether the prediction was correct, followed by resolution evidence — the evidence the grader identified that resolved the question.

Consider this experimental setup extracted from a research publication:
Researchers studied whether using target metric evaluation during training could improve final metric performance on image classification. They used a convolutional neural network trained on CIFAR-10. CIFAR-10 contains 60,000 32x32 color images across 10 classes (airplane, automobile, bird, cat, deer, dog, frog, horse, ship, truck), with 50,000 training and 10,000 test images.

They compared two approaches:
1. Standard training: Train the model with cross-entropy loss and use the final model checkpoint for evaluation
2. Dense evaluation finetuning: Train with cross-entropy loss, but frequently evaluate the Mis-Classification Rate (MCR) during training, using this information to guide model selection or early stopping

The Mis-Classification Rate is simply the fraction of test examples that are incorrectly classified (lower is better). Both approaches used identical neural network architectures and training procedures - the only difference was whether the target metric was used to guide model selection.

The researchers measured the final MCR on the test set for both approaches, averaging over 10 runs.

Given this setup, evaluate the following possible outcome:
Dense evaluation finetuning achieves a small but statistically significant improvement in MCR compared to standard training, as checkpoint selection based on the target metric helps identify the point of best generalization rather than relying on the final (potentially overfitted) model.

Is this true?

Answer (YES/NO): NO